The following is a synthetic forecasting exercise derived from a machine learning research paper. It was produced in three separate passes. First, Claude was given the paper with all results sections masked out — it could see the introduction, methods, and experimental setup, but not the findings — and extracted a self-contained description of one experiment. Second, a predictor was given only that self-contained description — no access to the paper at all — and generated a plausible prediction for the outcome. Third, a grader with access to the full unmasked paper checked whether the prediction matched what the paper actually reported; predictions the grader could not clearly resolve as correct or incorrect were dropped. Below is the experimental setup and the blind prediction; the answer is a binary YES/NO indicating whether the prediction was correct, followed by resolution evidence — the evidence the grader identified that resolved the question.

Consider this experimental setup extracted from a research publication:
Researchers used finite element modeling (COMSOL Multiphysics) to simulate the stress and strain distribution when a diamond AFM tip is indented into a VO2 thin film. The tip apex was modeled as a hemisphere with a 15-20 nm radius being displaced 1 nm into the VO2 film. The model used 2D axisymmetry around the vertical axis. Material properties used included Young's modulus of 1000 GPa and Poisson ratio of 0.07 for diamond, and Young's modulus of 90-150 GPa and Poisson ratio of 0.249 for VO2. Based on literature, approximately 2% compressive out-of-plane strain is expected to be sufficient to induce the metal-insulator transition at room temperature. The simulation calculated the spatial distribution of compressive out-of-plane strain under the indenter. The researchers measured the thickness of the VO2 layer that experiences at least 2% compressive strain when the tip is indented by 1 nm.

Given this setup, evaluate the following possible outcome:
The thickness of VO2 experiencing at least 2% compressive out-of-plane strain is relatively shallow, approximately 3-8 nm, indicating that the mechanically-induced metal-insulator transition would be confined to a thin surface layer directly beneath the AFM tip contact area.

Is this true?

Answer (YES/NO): NO